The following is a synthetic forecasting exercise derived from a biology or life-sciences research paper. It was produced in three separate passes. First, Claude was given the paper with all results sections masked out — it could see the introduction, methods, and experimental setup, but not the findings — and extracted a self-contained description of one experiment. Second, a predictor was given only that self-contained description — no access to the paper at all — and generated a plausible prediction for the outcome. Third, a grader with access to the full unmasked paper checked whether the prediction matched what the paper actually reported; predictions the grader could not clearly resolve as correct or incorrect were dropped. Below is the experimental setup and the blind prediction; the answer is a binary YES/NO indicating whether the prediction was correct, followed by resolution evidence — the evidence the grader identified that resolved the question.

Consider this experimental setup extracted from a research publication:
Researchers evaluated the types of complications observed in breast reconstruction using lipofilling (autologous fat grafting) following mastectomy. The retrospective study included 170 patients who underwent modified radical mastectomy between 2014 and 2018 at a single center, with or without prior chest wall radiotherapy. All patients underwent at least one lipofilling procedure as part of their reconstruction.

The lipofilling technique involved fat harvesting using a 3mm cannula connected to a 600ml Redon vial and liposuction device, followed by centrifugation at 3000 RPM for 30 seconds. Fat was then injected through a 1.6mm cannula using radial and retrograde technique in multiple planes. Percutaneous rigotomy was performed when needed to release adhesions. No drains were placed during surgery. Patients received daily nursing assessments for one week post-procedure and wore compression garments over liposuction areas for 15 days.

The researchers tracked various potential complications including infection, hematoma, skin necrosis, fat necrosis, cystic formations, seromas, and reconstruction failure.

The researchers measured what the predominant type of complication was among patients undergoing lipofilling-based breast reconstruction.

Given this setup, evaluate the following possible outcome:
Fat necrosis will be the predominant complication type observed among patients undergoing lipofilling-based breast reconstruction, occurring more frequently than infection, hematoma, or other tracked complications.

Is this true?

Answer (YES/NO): NO